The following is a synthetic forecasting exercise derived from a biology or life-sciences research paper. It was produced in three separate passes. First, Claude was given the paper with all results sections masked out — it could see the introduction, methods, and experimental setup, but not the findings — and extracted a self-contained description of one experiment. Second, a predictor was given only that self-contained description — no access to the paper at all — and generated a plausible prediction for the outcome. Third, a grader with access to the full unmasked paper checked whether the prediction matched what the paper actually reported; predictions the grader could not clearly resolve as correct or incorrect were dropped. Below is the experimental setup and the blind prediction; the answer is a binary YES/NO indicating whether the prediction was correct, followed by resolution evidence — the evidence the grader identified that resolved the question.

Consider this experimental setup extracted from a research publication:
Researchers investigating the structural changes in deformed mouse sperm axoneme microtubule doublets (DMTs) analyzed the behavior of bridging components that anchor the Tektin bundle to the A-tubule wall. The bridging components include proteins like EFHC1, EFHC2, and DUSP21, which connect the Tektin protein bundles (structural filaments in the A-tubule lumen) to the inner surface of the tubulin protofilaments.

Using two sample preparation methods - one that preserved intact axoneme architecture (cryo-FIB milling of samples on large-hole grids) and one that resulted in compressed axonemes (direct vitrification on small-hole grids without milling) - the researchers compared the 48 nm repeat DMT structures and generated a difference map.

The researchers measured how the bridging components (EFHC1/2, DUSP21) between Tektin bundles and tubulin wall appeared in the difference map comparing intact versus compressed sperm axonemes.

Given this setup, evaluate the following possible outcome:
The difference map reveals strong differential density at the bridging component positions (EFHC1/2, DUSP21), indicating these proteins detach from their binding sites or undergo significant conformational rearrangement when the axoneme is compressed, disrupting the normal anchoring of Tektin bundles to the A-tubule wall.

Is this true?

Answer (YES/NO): NO